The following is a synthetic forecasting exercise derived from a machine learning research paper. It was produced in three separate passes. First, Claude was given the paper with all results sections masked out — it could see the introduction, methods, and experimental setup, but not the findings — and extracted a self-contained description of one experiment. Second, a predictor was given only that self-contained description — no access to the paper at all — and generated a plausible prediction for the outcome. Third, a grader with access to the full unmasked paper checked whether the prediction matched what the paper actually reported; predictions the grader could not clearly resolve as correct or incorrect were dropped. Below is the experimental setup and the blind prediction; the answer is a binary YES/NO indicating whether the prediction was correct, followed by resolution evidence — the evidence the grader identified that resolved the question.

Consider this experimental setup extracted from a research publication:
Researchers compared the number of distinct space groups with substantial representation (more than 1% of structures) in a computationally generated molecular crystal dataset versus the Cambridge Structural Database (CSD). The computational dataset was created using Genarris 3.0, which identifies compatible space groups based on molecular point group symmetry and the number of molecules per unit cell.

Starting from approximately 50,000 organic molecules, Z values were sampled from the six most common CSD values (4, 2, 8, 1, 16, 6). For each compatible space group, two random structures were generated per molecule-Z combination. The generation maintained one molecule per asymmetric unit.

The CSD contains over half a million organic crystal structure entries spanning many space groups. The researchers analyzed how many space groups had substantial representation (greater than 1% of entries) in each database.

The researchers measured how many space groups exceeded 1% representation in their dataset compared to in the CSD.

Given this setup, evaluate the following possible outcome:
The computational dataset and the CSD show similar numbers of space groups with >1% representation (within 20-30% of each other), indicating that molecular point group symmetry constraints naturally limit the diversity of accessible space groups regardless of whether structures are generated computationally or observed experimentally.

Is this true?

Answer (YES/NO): NO